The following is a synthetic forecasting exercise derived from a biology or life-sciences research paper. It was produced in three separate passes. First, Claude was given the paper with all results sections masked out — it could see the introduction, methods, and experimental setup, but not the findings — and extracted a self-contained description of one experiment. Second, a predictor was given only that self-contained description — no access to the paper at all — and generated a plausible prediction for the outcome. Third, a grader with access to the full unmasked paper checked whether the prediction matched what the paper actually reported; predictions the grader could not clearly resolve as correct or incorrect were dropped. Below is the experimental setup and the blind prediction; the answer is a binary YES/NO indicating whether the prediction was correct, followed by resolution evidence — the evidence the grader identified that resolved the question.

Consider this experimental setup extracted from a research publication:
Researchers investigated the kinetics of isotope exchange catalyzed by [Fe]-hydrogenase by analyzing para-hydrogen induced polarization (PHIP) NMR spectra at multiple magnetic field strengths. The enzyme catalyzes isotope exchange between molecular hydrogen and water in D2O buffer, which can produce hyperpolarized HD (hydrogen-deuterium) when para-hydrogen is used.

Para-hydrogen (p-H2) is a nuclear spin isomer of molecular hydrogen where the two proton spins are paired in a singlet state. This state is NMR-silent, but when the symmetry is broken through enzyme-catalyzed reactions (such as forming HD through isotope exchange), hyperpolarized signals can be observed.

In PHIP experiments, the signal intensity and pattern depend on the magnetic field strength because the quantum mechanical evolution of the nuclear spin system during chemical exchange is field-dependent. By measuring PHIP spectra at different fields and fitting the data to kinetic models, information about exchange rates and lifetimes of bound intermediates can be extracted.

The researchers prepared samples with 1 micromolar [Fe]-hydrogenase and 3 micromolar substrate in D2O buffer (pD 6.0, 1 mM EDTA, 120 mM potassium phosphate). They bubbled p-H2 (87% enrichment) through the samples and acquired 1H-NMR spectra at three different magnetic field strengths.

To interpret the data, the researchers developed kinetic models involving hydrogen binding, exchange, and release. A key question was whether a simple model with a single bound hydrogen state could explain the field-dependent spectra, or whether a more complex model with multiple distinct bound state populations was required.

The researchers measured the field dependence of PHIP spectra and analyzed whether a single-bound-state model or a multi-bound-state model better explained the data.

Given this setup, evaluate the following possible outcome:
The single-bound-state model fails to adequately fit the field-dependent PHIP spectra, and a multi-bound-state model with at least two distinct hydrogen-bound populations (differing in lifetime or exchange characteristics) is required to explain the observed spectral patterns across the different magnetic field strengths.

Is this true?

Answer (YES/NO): YES